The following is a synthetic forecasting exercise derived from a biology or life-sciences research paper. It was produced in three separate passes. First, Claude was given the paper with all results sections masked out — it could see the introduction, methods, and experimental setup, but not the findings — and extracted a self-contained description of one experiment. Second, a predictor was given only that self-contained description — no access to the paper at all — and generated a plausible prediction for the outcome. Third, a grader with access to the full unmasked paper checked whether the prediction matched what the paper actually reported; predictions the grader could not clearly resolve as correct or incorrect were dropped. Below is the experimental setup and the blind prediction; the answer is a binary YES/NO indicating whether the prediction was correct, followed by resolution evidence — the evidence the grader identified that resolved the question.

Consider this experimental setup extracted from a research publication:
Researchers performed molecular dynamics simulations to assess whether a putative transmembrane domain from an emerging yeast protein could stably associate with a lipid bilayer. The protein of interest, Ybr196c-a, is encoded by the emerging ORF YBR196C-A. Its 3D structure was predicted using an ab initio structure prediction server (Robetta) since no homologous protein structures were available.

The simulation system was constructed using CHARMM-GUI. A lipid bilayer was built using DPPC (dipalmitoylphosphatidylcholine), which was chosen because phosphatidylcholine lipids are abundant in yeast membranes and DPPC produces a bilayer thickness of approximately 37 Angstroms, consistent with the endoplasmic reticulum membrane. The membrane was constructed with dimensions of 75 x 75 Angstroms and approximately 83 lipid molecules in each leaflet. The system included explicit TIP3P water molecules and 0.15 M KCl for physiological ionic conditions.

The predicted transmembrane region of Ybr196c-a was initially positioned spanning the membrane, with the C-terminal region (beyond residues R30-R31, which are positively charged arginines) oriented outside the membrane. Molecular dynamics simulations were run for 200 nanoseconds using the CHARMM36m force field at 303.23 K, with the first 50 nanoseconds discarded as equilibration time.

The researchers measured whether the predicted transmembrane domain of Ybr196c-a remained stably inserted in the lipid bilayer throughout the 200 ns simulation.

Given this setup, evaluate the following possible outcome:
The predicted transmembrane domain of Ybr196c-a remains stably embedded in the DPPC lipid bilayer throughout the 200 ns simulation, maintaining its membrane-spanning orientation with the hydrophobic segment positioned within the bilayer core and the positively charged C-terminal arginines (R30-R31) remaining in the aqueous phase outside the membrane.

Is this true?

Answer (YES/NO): YES